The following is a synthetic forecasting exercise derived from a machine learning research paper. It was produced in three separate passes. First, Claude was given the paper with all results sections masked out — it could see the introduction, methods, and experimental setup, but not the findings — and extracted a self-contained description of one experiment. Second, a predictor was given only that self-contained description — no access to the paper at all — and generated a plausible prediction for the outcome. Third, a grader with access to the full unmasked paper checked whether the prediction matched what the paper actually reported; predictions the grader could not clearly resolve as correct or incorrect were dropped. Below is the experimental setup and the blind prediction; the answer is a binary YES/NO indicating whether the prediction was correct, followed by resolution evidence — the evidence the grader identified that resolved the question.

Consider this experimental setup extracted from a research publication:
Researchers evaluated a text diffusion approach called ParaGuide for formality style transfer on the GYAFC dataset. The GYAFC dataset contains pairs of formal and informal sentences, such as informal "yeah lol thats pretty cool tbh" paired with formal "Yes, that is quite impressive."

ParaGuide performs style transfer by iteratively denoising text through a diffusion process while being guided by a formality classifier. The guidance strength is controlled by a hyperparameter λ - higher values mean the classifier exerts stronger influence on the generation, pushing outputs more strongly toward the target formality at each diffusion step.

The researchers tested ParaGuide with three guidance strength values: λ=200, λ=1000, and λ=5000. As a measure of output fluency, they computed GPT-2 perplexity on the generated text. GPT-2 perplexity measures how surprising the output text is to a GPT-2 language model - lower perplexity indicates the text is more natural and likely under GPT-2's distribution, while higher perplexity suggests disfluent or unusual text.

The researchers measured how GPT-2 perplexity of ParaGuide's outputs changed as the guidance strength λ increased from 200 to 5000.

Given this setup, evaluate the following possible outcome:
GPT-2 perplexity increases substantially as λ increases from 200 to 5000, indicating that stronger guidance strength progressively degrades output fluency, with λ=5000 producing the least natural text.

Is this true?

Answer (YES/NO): YES